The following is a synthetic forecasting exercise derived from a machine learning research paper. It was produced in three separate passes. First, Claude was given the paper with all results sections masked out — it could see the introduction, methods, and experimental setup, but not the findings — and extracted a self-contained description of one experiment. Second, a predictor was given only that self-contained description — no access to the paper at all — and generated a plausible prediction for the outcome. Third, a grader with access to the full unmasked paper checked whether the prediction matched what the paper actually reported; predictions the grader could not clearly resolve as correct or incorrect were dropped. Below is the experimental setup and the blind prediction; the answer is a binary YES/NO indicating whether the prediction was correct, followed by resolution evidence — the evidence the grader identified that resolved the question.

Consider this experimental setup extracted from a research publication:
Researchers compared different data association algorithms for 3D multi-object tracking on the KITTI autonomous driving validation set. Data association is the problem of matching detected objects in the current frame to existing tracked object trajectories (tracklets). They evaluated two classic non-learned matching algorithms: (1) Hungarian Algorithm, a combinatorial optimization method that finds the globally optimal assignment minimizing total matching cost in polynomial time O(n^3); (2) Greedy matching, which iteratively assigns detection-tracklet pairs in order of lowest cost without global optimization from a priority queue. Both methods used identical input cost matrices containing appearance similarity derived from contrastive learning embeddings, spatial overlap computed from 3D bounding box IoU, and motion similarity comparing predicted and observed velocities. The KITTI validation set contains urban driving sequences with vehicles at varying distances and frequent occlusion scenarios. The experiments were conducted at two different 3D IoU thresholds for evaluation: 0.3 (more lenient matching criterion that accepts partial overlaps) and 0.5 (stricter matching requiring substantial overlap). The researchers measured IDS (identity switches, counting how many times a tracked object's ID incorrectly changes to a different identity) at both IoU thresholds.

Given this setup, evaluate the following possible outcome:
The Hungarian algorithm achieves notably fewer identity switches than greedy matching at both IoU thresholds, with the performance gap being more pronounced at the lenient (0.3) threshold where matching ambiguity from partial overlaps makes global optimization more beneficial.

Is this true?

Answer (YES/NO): NO